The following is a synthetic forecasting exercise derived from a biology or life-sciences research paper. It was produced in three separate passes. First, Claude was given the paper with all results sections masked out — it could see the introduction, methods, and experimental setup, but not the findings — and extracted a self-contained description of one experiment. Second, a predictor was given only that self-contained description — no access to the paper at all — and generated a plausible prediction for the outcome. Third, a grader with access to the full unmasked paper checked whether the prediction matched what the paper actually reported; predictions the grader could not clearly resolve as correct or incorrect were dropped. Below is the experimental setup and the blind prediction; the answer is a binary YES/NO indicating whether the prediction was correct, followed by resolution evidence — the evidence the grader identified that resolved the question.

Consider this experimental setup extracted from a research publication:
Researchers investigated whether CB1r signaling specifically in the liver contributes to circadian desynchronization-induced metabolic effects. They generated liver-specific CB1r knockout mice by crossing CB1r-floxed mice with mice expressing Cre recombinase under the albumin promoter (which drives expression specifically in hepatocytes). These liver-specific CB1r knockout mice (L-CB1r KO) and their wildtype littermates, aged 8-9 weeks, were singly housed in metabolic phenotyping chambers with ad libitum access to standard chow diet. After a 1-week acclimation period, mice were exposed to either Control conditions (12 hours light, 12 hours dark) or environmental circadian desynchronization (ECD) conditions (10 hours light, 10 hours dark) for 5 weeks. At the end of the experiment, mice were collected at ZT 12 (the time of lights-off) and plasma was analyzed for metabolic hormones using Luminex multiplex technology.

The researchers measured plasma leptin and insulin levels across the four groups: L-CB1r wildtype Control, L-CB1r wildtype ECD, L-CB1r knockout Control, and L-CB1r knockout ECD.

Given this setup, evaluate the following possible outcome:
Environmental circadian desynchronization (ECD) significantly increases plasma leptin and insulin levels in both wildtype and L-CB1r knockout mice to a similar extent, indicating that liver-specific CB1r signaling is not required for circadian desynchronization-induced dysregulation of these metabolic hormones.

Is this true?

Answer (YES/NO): NO